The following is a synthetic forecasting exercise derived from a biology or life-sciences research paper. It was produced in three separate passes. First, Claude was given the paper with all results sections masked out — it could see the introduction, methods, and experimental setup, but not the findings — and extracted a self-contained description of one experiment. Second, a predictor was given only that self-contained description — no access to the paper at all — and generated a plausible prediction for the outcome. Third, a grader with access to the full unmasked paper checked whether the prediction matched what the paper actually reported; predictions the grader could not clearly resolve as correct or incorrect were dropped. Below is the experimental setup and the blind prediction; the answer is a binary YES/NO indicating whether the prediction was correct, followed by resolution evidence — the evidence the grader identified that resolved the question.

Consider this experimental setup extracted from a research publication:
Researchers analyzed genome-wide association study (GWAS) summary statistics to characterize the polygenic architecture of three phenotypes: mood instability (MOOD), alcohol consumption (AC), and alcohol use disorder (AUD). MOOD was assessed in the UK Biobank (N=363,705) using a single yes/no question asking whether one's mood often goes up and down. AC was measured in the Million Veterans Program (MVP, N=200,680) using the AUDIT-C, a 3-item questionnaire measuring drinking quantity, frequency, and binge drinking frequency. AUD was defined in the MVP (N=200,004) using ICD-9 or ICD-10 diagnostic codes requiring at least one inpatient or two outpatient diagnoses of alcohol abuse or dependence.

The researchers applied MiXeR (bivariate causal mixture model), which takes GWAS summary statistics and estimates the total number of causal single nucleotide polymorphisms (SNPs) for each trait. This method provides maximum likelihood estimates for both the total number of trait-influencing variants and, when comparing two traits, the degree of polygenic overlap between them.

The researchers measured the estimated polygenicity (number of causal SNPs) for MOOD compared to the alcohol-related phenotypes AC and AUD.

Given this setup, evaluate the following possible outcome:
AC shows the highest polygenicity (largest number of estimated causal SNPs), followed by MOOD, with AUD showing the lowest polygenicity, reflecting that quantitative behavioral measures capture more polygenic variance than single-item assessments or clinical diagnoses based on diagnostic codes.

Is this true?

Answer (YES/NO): NO